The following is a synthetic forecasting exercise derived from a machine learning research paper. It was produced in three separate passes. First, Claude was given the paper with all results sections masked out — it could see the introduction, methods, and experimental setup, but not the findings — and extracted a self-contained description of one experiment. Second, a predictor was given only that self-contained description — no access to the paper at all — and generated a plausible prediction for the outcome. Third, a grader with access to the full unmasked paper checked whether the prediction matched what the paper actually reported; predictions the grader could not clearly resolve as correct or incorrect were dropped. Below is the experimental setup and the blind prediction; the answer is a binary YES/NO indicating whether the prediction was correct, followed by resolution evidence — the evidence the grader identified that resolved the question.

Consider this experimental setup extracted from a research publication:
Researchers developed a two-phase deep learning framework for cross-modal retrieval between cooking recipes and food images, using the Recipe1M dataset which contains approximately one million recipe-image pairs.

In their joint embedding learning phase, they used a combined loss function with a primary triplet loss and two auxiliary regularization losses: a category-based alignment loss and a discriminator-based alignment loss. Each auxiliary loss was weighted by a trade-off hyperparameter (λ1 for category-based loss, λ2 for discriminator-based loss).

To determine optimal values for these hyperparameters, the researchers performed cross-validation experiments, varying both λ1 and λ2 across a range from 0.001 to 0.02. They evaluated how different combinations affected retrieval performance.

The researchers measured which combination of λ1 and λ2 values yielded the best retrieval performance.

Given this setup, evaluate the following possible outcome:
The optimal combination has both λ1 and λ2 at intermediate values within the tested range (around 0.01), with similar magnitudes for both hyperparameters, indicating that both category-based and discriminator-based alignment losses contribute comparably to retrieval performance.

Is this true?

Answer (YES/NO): NO